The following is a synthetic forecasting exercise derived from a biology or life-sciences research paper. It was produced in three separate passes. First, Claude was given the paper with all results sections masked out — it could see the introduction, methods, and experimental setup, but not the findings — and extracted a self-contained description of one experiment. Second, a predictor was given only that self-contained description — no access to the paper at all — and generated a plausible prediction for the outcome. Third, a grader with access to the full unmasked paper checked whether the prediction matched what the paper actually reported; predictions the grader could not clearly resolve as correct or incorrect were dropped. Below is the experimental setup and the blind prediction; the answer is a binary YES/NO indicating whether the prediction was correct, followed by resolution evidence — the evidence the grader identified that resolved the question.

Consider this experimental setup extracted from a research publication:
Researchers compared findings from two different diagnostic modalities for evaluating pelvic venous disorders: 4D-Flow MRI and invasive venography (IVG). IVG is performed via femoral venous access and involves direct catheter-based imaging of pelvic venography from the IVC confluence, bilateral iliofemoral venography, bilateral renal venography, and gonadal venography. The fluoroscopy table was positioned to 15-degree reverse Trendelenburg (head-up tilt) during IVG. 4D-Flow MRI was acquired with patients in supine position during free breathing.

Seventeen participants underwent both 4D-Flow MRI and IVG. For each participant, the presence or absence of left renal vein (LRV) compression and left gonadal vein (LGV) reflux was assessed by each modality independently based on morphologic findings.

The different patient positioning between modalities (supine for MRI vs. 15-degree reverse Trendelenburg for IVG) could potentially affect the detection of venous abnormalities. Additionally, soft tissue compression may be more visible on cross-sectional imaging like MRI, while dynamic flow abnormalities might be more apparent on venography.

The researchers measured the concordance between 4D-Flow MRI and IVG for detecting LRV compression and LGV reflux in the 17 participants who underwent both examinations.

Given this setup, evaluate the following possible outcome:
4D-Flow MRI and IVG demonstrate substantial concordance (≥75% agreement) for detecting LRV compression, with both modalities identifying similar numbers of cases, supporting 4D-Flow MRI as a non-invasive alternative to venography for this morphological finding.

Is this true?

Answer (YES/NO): NO